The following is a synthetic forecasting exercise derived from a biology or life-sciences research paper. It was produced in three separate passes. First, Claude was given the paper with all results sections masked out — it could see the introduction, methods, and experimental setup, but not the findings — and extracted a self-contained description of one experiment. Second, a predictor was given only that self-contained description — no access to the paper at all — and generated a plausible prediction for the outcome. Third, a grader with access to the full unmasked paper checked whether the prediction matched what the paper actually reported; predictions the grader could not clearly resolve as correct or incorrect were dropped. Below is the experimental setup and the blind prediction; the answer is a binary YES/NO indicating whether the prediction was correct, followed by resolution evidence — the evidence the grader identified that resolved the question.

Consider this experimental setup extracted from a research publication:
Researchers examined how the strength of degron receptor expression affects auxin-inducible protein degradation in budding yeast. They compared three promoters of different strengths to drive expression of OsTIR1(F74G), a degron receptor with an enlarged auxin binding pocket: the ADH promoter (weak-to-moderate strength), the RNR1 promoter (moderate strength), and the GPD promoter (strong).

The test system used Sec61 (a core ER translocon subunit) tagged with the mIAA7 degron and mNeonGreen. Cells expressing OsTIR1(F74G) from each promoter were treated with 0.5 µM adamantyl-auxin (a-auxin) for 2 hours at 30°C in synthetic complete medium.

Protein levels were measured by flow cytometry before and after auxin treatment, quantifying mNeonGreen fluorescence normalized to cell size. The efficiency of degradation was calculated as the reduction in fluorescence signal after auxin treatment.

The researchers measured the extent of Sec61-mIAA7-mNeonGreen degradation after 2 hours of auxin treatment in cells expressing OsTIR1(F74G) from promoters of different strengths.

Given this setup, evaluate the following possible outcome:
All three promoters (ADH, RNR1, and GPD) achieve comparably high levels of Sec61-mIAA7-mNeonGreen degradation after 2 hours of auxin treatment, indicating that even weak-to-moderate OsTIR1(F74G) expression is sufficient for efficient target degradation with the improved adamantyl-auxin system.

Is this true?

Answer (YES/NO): NO